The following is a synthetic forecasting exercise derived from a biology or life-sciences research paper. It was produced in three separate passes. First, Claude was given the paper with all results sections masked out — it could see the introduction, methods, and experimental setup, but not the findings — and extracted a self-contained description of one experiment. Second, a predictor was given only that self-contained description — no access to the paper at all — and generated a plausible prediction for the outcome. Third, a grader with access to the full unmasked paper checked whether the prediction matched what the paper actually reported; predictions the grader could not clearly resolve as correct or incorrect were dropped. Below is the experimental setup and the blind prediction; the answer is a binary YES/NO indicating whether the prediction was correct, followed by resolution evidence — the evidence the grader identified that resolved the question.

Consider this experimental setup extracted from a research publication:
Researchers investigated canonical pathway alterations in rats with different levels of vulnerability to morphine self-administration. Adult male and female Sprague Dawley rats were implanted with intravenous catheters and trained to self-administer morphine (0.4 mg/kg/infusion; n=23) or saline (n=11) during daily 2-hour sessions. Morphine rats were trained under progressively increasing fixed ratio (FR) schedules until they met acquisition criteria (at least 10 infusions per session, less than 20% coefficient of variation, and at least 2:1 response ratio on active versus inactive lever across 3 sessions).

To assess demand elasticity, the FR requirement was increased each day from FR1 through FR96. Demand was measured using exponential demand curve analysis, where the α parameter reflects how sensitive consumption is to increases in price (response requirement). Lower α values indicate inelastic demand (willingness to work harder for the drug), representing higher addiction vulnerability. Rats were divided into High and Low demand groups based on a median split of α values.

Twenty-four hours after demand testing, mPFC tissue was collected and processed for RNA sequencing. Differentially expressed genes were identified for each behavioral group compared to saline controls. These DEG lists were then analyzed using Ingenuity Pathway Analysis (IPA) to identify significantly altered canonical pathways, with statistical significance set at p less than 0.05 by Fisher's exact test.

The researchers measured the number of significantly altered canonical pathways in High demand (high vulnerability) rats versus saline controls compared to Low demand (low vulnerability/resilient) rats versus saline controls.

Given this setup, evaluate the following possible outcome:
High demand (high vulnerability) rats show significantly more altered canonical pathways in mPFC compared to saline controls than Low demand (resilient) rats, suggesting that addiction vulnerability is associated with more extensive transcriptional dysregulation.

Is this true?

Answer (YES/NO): NO